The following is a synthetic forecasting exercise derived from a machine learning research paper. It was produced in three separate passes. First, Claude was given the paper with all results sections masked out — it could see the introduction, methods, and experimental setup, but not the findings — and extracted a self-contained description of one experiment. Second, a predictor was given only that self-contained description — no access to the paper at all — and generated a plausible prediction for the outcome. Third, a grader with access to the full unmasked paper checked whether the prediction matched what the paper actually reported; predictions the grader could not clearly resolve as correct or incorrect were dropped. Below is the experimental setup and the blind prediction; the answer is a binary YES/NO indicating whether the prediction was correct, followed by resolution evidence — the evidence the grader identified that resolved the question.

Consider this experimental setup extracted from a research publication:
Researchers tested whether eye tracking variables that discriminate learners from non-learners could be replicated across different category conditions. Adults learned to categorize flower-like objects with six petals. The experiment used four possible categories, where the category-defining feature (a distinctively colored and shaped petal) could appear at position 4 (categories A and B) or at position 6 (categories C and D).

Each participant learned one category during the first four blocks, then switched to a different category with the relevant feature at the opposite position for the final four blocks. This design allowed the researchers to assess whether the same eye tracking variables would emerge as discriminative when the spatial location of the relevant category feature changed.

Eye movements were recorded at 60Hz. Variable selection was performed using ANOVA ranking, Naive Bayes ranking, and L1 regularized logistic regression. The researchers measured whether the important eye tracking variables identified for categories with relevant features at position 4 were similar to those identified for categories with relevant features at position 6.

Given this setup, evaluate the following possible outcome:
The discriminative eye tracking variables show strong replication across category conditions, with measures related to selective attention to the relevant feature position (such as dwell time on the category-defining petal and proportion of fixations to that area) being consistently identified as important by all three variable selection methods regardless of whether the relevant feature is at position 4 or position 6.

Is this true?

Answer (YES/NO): YES